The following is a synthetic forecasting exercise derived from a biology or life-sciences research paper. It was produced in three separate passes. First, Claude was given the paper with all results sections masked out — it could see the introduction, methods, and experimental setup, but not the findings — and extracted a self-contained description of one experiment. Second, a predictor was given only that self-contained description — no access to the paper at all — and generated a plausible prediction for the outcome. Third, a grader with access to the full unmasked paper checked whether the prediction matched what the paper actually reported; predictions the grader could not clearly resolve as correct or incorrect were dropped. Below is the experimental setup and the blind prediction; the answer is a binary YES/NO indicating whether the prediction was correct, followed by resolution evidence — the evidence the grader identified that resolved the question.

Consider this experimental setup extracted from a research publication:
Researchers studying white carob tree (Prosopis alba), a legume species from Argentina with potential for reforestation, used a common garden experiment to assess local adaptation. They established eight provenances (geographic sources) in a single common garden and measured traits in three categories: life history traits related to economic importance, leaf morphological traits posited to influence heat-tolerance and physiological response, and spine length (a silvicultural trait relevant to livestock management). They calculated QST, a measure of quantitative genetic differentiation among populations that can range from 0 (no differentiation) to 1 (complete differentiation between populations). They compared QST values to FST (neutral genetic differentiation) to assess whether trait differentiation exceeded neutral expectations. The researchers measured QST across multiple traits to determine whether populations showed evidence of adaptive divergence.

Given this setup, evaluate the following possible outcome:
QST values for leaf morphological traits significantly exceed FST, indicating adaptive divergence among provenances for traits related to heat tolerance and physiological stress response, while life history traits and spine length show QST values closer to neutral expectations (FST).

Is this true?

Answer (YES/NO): NO